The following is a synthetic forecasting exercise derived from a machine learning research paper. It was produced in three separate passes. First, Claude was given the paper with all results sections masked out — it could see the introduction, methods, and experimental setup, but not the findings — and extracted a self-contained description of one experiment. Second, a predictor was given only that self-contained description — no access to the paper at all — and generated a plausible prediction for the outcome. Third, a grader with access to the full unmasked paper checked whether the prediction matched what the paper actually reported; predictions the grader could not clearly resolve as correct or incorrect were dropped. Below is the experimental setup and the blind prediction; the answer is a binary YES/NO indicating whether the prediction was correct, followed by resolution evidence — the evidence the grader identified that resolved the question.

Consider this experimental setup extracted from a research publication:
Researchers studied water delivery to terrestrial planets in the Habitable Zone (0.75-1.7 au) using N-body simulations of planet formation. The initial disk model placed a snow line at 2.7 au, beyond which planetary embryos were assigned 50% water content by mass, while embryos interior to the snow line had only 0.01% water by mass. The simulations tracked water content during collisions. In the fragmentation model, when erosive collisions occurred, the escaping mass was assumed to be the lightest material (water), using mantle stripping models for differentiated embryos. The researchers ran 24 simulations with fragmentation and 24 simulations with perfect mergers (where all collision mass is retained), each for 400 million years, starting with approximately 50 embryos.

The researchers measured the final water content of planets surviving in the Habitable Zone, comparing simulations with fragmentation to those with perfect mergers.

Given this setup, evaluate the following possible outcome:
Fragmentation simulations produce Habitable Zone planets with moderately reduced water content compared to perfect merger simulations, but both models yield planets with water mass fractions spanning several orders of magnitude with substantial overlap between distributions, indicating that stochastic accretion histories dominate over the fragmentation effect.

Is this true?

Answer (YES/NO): NO